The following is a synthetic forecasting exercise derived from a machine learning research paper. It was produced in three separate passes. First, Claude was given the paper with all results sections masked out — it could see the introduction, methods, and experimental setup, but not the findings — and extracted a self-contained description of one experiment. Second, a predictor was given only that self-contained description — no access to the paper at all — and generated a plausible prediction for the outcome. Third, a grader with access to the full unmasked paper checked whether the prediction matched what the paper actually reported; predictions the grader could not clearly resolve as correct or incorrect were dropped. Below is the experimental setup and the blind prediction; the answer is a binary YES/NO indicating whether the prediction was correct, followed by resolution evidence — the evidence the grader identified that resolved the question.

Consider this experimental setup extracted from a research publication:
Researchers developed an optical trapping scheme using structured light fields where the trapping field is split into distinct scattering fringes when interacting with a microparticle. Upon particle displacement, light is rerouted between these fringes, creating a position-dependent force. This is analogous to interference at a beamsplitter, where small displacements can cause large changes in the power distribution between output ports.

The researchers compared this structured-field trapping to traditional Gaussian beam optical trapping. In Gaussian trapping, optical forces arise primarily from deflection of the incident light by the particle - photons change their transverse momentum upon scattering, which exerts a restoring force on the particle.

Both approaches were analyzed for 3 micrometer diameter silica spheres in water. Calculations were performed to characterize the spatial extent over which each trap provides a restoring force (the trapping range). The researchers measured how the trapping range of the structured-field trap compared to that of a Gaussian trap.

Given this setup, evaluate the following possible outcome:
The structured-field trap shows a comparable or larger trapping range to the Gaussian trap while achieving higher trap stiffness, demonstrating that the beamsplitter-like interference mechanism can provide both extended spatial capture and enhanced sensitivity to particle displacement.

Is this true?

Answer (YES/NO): NO